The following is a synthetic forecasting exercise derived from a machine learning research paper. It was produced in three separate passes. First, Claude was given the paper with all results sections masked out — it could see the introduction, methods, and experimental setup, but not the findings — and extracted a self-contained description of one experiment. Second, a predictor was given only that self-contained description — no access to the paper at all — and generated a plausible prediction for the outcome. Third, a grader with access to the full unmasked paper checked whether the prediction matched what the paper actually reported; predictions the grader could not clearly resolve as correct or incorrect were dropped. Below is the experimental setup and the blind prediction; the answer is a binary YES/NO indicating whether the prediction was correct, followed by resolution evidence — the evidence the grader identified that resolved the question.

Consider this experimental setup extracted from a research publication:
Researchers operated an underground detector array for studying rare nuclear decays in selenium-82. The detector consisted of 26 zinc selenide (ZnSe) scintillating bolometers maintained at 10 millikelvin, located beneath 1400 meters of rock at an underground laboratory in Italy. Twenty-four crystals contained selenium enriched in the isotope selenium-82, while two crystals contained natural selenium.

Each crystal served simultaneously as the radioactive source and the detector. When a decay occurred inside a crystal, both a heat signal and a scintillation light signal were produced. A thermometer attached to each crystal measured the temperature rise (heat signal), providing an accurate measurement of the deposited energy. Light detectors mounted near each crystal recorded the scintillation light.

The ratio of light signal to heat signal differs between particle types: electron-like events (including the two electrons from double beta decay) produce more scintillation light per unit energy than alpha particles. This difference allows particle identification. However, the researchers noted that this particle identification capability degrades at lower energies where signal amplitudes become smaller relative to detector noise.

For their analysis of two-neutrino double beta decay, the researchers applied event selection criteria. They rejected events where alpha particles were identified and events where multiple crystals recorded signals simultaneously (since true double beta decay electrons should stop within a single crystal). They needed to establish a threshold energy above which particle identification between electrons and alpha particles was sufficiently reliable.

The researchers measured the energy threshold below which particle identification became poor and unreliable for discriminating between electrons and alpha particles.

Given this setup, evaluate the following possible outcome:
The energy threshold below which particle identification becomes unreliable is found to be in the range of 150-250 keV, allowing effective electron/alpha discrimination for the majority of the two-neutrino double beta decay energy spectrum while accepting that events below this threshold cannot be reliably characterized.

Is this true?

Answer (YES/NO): NO